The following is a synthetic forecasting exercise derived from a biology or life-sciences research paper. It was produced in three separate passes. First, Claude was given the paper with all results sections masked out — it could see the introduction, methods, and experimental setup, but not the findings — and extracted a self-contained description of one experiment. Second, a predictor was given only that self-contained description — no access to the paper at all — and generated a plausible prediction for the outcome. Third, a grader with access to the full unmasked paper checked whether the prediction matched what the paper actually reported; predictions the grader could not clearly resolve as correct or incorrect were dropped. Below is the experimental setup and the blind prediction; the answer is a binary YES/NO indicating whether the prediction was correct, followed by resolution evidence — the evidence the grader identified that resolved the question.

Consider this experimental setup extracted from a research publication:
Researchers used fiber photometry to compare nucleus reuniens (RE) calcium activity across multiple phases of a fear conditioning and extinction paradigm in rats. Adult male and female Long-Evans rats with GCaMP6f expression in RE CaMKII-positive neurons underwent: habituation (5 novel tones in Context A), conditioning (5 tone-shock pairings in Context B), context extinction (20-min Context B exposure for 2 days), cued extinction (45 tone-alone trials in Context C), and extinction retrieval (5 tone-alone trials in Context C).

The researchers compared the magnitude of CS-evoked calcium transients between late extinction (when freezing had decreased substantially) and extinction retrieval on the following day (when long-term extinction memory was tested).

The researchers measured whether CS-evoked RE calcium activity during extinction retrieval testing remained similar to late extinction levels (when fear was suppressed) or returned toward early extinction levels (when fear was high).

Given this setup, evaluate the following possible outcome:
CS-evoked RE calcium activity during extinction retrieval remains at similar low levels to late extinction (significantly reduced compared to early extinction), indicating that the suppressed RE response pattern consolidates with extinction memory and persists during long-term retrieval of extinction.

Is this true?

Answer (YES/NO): YES